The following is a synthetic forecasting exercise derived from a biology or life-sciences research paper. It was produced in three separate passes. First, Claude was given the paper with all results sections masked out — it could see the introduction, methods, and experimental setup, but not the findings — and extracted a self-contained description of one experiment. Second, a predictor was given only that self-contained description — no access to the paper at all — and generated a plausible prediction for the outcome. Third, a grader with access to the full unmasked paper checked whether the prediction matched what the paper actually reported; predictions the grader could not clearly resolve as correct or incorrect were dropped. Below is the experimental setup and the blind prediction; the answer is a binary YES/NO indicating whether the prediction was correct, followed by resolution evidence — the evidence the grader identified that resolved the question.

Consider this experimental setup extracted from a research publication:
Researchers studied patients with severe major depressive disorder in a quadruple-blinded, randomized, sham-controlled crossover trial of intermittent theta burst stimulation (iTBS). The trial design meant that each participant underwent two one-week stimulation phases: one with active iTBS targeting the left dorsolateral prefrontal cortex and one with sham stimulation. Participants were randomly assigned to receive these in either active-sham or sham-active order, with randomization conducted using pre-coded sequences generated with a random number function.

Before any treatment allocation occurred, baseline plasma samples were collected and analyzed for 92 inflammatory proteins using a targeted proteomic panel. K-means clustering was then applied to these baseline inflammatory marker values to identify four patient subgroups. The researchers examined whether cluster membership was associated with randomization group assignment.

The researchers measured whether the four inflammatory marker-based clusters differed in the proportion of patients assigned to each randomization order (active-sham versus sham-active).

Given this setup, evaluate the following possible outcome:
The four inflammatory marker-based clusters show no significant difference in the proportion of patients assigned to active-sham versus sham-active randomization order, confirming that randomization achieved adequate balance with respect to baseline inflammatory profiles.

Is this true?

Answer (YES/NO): YES